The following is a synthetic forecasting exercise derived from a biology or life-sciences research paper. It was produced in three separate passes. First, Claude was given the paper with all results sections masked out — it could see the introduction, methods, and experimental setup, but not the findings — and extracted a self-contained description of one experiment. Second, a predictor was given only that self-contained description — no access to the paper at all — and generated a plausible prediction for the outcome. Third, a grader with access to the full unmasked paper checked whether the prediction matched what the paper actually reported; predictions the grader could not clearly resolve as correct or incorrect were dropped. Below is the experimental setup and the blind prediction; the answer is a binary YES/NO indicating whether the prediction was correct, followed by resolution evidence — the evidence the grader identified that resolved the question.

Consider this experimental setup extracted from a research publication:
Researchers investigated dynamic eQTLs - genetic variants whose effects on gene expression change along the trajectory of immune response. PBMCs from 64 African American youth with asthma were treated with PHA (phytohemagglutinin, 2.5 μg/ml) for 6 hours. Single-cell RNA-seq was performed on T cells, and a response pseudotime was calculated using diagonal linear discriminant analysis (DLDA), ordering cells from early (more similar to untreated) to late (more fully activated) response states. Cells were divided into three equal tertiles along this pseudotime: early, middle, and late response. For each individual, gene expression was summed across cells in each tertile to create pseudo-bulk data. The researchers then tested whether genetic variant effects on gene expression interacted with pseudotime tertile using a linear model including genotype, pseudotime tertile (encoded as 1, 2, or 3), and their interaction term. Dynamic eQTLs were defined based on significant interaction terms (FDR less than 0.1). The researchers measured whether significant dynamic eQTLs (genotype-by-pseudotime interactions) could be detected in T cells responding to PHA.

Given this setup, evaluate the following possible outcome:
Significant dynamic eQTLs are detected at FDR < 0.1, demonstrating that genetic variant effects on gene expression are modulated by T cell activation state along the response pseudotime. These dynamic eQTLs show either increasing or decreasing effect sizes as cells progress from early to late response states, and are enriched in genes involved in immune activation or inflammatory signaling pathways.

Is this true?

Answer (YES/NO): YES